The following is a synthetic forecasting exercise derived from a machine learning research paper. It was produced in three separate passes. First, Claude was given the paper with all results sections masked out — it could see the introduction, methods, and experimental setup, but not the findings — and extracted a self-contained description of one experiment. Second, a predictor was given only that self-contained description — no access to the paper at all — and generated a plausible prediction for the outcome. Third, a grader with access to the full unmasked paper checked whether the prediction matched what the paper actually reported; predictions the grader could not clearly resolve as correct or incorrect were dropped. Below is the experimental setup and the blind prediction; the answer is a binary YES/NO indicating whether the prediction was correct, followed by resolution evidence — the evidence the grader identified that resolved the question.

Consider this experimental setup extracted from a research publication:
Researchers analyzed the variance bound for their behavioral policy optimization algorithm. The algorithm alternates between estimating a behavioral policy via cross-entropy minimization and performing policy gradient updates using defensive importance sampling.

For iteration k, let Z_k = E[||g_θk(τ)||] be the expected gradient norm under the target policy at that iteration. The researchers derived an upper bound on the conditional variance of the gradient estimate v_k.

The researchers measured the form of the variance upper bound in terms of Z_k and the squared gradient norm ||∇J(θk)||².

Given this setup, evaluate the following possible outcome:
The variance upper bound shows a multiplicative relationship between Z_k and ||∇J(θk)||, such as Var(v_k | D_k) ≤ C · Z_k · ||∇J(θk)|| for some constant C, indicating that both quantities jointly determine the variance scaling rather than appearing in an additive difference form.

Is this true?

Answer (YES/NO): NO